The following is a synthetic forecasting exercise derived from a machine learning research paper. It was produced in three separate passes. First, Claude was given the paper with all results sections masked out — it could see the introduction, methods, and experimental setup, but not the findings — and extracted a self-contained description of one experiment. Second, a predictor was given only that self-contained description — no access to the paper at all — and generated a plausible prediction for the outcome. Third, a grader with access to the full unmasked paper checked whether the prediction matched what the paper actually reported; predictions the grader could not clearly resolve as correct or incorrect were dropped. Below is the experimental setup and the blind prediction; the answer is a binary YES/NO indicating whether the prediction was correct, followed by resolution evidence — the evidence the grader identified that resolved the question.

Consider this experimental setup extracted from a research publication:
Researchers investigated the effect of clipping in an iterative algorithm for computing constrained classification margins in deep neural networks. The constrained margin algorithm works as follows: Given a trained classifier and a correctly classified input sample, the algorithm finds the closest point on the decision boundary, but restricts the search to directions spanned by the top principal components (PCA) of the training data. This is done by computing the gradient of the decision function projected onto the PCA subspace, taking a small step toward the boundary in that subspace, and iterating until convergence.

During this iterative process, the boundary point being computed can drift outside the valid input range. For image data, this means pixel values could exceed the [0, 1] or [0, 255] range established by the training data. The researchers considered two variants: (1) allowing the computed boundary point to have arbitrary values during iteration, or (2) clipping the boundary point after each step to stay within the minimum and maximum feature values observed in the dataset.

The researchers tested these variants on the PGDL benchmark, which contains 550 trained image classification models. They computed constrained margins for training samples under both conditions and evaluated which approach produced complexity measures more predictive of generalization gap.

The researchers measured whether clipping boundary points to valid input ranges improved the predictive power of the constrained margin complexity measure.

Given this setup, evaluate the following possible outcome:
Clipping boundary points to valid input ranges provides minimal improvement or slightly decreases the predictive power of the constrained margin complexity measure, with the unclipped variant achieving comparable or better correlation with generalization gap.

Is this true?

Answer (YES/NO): NO